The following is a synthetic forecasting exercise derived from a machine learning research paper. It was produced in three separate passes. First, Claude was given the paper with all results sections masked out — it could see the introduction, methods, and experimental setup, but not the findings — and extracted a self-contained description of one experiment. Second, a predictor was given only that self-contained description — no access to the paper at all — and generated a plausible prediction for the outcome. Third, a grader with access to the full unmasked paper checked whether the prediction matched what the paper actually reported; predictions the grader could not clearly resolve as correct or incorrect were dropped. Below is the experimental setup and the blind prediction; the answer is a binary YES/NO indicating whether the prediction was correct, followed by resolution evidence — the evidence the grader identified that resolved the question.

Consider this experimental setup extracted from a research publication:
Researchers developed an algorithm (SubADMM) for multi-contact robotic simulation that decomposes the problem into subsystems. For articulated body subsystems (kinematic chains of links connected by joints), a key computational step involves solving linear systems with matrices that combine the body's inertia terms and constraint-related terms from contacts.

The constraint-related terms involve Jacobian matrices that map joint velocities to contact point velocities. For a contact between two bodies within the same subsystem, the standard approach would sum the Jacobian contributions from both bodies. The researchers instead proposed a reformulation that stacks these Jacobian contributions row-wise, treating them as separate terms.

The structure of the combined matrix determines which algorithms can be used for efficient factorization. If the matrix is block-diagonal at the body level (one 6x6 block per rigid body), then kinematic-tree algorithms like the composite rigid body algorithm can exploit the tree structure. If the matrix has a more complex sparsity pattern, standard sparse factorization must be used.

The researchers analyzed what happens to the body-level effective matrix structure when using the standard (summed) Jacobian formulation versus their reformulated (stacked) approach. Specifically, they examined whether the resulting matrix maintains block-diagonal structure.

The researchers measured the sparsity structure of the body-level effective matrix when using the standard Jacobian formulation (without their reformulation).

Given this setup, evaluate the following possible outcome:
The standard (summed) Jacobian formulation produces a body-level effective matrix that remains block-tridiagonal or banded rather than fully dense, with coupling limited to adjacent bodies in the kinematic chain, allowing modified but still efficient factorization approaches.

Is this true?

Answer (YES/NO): NO